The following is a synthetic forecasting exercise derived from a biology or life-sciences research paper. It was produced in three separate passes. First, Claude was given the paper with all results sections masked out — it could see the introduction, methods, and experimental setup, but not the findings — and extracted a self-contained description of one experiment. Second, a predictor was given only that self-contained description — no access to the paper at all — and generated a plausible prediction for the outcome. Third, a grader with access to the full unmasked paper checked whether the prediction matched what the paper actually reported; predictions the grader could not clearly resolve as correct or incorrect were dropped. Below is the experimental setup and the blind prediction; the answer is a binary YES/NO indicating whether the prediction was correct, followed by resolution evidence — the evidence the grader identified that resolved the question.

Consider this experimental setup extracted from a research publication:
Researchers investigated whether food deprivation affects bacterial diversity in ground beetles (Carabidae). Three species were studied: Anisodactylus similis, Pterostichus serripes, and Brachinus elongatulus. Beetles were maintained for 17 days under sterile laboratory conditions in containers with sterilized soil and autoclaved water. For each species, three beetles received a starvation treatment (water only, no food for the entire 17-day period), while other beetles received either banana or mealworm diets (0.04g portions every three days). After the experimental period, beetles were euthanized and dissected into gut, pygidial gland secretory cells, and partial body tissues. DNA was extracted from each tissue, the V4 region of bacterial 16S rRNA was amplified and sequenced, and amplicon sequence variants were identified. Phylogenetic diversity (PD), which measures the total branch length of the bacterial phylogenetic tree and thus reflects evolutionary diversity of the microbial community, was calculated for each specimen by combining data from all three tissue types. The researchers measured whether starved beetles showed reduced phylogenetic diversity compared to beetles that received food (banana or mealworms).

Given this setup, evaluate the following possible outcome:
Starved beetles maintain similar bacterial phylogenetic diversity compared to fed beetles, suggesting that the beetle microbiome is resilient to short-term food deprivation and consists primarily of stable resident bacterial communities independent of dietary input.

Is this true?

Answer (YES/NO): YES